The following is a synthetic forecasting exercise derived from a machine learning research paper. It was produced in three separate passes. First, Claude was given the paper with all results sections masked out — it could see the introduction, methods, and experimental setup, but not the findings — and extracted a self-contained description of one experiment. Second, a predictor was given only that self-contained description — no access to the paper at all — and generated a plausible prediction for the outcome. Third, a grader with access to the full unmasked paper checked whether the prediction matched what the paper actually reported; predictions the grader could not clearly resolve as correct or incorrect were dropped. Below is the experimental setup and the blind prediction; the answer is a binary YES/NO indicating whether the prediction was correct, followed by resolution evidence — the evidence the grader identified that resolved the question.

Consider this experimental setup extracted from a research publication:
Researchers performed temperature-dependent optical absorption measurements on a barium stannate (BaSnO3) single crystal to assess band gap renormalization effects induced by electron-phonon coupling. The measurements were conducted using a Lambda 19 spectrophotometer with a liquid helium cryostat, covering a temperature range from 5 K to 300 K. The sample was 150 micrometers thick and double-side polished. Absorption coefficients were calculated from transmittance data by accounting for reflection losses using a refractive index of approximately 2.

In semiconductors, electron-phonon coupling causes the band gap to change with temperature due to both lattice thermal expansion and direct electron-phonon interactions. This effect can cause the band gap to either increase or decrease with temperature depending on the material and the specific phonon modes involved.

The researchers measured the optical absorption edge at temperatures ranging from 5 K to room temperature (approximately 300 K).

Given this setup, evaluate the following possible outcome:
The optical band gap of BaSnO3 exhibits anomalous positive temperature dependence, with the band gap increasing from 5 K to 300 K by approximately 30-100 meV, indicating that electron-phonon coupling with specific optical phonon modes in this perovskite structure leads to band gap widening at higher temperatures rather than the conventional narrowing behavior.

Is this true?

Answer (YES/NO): NO